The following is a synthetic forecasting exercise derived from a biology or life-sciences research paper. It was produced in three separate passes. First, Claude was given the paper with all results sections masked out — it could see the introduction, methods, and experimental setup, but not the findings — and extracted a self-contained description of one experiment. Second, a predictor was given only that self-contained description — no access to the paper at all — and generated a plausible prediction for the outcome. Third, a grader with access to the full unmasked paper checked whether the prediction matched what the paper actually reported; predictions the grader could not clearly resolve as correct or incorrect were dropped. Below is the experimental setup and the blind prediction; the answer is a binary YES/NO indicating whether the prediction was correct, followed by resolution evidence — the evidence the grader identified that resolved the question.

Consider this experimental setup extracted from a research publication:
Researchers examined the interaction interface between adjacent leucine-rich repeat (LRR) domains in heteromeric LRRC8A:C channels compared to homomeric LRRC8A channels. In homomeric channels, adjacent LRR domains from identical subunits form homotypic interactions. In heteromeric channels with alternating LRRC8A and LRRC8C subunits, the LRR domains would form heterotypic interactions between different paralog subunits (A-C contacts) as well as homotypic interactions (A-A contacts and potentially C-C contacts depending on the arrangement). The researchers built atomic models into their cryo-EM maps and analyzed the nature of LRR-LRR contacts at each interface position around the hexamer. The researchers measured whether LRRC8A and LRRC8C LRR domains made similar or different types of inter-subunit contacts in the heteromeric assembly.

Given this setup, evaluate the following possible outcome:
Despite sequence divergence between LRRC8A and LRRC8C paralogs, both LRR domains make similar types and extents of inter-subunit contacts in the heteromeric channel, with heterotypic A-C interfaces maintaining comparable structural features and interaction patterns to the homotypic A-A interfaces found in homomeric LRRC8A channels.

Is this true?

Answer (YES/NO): NO